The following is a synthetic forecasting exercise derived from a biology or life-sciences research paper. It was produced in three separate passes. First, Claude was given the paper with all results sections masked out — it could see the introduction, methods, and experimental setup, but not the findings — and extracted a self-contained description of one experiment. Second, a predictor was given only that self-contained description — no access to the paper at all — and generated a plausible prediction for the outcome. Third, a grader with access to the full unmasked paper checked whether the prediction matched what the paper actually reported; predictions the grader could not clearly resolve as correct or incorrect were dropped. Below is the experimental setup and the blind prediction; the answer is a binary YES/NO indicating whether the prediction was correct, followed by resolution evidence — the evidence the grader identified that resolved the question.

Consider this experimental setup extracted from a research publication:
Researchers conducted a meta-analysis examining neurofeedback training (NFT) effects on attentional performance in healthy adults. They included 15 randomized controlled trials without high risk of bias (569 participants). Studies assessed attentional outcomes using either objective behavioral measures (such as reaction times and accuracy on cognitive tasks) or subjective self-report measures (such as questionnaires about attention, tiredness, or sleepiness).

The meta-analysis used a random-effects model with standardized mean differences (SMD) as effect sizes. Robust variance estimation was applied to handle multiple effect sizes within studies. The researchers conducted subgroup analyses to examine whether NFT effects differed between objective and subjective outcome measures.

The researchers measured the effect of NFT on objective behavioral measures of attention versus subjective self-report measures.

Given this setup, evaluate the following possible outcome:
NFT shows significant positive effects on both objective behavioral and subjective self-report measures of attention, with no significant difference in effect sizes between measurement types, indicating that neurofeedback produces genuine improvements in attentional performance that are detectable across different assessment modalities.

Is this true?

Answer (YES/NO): NO